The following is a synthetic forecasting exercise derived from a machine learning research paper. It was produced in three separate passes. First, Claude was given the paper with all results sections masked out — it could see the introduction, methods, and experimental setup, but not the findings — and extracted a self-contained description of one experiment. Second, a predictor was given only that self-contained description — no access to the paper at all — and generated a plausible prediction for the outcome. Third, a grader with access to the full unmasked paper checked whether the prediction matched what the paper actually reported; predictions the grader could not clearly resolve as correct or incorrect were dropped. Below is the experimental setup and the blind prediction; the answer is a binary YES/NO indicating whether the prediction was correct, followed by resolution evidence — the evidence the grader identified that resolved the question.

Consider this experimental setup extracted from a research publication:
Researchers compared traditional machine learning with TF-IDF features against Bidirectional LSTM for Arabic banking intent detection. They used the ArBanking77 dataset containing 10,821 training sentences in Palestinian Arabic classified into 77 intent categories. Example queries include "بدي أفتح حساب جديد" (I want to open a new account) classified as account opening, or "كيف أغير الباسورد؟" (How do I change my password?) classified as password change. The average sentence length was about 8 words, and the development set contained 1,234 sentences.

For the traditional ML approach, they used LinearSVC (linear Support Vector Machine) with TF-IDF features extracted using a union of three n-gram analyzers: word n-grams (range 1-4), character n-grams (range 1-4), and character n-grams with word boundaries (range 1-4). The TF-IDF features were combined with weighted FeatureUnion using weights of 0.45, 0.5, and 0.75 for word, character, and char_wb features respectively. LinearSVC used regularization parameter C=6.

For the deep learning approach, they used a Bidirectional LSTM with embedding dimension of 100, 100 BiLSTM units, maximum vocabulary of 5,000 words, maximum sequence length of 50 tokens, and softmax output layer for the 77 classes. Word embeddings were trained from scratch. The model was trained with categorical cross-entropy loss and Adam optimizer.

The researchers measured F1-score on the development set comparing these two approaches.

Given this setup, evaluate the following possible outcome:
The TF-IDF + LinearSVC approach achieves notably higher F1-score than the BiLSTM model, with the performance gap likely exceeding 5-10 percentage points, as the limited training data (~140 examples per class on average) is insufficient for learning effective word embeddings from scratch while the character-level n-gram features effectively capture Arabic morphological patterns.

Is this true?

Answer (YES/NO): YES